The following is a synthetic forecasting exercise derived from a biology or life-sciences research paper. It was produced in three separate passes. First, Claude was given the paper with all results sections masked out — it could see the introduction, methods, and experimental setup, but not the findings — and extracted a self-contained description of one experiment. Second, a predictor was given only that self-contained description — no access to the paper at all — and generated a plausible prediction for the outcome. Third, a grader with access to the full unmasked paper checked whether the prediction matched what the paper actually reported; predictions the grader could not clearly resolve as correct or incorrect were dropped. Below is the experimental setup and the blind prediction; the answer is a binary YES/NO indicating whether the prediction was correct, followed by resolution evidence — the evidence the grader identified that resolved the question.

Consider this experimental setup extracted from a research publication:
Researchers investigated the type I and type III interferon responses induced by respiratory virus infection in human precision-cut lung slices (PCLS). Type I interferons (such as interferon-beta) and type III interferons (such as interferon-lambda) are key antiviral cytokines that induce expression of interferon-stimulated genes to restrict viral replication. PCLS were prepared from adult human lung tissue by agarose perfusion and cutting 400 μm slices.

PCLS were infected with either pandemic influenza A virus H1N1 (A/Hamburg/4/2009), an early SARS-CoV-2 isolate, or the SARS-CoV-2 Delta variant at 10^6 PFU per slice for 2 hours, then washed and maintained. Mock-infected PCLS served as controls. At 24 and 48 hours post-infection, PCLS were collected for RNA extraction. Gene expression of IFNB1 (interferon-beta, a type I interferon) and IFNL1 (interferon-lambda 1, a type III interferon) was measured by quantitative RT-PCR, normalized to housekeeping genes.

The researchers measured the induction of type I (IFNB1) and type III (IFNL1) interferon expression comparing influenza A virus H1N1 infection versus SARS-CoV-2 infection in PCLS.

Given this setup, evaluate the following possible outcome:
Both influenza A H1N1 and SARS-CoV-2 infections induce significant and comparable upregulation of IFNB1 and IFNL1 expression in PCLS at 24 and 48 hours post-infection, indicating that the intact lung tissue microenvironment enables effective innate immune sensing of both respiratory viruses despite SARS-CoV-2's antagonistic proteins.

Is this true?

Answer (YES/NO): NO